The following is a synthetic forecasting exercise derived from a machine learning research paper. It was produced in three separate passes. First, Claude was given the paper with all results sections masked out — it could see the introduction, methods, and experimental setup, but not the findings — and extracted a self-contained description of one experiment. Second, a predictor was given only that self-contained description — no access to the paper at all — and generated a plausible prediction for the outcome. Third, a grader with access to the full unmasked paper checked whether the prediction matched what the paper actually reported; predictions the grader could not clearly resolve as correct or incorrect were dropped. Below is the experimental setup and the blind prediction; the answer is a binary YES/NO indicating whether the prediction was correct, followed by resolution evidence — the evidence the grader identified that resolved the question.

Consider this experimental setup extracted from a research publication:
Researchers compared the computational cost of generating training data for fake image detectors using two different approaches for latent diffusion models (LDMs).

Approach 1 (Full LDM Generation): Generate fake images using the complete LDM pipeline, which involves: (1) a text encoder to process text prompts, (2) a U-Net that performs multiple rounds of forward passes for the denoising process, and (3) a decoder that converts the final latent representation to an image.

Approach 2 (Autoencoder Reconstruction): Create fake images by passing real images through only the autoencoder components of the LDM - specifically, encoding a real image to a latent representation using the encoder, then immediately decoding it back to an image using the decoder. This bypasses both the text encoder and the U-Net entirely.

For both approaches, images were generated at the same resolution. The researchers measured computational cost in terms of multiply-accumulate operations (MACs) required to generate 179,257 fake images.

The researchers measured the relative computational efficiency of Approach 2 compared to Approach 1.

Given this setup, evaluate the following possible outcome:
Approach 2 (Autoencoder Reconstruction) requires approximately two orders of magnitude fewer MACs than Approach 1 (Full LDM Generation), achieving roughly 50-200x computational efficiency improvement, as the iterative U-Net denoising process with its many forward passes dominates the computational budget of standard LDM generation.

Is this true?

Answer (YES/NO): NO